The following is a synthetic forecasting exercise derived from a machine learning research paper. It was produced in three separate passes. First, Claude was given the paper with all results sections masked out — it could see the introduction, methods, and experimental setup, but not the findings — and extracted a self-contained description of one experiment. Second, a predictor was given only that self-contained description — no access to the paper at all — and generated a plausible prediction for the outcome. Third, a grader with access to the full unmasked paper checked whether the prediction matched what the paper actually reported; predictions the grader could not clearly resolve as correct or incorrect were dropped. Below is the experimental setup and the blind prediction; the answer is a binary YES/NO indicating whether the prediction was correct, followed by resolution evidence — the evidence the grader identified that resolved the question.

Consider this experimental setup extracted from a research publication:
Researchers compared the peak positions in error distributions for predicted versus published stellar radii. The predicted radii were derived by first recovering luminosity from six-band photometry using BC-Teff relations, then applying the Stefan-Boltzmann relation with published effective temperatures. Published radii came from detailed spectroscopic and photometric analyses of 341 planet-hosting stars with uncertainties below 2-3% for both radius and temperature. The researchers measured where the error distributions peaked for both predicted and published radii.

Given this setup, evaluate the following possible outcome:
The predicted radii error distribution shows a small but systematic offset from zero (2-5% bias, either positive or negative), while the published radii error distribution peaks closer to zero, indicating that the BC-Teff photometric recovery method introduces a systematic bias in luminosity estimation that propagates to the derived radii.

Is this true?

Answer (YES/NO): NO